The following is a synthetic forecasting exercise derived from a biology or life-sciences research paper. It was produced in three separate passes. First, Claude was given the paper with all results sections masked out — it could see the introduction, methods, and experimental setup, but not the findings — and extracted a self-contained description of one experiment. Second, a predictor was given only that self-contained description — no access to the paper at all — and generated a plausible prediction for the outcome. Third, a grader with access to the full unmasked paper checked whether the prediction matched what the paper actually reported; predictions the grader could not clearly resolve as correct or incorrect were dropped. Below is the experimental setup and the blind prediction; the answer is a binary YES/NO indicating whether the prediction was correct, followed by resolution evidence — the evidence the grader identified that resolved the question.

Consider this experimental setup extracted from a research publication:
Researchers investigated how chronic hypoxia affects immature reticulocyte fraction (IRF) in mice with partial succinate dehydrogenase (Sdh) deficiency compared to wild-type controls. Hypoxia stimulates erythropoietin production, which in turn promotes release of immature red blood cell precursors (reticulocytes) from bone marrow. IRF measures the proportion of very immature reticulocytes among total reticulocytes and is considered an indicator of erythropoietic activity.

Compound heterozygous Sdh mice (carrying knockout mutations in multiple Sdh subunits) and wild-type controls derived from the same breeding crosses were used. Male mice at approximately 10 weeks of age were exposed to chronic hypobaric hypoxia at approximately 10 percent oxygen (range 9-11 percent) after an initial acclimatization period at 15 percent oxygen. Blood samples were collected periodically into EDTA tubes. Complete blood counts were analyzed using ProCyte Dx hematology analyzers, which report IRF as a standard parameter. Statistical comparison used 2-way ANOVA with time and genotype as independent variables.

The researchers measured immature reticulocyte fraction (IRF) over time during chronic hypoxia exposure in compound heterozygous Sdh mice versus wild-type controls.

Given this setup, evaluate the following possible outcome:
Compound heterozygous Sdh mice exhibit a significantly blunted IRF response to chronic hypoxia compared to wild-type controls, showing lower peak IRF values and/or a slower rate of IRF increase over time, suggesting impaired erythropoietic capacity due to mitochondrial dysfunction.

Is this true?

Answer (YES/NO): YES